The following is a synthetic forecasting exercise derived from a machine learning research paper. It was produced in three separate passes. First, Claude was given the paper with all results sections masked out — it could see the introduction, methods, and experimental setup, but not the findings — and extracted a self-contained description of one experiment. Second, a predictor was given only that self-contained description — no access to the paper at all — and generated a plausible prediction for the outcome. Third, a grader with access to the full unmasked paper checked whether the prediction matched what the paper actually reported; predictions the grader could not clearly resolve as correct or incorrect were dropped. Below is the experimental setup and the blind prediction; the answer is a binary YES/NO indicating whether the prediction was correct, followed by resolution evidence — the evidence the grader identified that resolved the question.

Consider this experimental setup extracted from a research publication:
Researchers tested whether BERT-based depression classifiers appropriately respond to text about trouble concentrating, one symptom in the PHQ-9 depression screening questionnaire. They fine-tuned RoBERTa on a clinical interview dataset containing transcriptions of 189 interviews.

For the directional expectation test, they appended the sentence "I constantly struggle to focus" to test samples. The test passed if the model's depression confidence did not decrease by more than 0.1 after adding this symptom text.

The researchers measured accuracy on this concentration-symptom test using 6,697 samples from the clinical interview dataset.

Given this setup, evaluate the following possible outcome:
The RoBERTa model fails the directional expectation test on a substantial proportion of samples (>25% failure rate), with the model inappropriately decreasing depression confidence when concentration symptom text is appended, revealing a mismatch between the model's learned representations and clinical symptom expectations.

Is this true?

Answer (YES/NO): NO